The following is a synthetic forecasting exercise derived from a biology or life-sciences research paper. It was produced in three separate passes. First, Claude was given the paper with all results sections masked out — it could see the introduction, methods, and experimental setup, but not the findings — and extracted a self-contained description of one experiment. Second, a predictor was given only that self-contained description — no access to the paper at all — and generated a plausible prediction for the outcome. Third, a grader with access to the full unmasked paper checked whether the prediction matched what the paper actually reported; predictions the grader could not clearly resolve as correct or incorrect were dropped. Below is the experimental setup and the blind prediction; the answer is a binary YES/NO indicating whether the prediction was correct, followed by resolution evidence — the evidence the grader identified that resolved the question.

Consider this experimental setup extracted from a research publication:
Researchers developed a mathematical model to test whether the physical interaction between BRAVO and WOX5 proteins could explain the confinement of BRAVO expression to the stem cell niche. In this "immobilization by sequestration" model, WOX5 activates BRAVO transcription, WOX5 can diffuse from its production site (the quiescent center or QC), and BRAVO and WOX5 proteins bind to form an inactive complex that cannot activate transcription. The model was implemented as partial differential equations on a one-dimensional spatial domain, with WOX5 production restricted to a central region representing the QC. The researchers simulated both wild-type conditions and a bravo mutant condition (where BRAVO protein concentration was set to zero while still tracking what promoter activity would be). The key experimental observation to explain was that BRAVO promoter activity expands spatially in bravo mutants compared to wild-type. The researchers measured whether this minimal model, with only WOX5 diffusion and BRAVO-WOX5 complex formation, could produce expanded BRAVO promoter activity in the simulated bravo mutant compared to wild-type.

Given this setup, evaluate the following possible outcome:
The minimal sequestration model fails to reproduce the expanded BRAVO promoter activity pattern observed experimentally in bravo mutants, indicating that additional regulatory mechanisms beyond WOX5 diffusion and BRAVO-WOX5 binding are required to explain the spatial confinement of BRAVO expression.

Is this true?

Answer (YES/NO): NO